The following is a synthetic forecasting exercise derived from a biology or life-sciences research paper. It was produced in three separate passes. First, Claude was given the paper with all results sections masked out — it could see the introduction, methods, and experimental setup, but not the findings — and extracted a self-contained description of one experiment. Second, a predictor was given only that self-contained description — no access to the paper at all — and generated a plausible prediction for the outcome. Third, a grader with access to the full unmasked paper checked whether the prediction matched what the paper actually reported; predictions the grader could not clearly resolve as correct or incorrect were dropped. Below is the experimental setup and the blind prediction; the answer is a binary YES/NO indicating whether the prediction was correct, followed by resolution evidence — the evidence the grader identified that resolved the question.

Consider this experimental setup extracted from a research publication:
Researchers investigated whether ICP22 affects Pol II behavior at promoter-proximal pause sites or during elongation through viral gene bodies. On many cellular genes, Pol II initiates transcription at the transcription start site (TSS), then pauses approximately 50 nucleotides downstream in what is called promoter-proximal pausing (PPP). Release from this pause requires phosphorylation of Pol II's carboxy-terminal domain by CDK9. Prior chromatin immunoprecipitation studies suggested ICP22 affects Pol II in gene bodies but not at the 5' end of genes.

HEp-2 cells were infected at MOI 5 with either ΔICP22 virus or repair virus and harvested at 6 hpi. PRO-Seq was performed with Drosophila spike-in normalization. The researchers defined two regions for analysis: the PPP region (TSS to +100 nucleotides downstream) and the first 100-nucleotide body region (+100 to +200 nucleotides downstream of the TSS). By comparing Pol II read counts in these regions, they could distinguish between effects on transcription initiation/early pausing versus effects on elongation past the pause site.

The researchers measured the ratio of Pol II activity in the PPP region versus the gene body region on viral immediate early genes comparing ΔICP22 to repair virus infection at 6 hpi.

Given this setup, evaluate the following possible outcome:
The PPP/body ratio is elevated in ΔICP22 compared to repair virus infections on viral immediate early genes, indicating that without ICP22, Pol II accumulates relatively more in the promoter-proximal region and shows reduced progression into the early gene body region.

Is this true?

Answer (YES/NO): NO